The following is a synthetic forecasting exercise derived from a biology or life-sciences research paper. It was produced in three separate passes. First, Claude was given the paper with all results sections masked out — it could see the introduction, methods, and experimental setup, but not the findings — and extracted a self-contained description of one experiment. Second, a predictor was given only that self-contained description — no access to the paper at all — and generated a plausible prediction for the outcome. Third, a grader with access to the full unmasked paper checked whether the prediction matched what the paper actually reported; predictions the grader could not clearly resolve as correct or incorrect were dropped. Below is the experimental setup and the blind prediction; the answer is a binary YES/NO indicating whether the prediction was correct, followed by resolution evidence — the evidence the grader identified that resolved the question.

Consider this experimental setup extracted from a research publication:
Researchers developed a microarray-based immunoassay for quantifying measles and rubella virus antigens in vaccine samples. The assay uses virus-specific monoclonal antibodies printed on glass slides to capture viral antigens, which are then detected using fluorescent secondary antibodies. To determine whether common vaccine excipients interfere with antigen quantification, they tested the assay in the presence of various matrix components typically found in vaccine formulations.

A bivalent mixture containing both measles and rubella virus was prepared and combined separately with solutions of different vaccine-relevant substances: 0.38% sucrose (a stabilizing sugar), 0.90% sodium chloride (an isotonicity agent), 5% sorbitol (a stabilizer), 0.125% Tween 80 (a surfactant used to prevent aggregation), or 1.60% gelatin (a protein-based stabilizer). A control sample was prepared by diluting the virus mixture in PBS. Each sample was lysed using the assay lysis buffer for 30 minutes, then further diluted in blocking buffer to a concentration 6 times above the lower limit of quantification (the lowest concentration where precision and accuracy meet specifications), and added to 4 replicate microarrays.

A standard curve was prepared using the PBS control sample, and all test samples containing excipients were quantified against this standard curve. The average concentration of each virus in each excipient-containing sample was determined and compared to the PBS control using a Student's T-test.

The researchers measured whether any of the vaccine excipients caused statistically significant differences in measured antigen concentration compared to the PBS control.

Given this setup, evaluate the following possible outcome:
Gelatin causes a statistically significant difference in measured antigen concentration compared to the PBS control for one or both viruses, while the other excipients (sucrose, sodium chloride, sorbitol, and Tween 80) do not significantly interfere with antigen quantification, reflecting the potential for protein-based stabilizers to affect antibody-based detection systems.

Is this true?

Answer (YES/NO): NO